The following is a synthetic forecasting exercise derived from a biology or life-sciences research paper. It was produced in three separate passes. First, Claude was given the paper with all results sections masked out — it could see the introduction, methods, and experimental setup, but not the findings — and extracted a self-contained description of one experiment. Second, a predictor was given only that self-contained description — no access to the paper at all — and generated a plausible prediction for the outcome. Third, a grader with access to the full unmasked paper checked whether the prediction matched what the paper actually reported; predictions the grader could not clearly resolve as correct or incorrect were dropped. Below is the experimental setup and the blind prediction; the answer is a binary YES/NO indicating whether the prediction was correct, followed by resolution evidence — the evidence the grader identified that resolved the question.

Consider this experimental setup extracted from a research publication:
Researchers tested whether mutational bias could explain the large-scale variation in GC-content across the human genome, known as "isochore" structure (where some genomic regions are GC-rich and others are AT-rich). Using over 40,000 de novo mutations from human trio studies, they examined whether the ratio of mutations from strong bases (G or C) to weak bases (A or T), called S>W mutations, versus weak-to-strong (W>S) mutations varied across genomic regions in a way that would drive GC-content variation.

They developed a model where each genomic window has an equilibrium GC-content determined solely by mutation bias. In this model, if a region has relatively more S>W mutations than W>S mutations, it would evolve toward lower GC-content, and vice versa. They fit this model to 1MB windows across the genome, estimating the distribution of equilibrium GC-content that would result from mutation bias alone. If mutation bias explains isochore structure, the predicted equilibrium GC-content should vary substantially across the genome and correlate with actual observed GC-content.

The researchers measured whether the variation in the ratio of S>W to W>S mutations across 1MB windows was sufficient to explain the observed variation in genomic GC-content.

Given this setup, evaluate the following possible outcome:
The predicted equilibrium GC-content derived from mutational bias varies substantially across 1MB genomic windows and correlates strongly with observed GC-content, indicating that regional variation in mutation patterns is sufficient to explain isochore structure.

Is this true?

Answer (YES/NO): NO